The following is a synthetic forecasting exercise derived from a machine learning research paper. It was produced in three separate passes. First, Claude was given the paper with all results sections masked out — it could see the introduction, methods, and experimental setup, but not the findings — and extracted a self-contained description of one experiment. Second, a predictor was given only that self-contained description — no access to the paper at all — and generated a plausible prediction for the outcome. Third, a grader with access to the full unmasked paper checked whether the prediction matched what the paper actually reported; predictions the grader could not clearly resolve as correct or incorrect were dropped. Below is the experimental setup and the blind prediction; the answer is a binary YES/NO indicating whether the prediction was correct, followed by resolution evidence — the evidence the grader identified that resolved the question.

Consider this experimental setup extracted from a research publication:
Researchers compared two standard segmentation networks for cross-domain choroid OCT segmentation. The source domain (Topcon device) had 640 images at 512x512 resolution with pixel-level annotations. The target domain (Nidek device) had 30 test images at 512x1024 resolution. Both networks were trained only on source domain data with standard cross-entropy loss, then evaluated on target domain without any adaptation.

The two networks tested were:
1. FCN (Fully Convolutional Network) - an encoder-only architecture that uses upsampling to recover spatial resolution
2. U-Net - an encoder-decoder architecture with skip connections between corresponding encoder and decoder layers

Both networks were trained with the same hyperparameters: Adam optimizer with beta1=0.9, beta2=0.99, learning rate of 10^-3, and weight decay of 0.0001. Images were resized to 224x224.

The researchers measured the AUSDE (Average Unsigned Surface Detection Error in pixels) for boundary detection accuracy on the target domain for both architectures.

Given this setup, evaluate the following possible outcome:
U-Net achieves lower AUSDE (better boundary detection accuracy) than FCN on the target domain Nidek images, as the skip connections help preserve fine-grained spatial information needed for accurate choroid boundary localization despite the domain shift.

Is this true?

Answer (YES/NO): YES